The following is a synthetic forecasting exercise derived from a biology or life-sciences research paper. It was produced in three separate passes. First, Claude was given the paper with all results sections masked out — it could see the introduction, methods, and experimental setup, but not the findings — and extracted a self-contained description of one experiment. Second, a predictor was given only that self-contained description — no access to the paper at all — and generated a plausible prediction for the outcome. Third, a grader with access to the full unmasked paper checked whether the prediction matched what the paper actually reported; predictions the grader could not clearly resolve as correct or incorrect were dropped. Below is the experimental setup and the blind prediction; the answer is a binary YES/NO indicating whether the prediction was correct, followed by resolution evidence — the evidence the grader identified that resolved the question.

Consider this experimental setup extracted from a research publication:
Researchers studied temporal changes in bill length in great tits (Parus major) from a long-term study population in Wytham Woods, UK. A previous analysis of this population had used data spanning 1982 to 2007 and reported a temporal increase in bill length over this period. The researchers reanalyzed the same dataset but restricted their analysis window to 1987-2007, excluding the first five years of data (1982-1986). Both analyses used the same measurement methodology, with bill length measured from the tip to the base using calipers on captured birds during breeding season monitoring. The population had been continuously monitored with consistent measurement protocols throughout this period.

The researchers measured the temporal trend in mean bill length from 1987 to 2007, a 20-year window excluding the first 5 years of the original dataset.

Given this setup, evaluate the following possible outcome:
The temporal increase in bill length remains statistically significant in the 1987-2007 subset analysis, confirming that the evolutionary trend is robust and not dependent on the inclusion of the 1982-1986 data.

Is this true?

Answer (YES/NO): NO